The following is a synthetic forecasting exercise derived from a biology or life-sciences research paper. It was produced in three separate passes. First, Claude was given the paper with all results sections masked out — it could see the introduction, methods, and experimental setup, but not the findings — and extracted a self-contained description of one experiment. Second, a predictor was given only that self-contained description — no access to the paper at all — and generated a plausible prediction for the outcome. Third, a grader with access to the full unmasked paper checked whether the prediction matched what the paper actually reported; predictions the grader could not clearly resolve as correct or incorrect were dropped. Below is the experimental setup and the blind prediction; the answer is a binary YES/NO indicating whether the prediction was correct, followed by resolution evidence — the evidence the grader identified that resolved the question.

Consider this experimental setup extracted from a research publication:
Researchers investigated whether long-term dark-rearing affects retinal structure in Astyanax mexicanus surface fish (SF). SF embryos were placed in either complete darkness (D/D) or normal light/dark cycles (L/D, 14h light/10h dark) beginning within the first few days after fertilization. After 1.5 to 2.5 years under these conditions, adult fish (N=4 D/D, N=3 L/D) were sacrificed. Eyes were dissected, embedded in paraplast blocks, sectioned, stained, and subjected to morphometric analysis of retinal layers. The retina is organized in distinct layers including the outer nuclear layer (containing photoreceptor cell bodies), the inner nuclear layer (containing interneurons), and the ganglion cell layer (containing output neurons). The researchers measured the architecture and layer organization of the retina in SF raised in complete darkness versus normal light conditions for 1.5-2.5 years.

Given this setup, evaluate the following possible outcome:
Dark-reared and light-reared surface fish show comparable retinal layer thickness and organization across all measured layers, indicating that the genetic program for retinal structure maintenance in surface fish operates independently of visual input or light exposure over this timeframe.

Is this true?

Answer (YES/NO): NO